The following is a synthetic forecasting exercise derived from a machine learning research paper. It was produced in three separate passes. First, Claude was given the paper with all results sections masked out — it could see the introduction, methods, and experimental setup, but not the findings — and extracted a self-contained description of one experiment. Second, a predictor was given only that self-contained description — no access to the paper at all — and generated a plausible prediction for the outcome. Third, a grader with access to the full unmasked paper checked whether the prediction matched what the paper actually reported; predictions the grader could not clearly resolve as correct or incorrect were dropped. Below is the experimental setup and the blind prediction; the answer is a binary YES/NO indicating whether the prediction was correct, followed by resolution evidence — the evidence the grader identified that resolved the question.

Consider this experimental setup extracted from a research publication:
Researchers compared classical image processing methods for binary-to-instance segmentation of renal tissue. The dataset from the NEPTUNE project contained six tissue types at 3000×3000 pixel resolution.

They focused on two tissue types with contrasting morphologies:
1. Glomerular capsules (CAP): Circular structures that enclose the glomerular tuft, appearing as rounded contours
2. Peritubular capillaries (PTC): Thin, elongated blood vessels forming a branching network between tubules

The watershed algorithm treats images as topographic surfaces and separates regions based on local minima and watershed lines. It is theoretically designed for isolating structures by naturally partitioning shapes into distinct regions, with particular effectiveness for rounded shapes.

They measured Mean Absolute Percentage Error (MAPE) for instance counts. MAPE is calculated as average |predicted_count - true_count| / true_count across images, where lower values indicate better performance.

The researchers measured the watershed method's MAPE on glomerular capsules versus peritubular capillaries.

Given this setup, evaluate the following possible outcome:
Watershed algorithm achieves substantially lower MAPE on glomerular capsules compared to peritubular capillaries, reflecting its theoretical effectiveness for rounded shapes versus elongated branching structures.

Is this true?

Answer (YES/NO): YES